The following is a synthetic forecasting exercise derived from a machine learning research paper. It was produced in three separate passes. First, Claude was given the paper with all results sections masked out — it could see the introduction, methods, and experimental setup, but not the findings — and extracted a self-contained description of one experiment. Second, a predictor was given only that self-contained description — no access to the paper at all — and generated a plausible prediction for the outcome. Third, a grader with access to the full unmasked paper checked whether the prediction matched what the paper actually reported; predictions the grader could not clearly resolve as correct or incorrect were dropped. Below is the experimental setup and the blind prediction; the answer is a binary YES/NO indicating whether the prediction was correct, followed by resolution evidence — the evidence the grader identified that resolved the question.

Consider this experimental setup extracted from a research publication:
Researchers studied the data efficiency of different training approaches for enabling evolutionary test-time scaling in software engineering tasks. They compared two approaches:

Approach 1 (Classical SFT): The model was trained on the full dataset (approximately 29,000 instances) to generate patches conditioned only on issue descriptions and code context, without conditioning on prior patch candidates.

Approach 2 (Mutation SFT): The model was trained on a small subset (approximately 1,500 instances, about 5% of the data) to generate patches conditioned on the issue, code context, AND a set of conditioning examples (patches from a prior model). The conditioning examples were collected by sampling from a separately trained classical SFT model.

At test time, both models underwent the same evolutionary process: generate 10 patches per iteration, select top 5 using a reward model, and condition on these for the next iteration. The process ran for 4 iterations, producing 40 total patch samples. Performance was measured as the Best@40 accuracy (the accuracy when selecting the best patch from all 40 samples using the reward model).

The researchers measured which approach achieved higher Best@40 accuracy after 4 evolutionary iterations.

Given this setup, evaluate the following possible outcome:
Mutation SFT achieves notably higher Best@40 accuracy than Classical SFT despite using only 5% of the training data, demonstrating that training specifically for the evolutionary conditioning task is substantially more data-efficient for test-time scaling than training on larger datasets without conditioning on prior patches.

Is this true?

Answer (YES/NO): YES